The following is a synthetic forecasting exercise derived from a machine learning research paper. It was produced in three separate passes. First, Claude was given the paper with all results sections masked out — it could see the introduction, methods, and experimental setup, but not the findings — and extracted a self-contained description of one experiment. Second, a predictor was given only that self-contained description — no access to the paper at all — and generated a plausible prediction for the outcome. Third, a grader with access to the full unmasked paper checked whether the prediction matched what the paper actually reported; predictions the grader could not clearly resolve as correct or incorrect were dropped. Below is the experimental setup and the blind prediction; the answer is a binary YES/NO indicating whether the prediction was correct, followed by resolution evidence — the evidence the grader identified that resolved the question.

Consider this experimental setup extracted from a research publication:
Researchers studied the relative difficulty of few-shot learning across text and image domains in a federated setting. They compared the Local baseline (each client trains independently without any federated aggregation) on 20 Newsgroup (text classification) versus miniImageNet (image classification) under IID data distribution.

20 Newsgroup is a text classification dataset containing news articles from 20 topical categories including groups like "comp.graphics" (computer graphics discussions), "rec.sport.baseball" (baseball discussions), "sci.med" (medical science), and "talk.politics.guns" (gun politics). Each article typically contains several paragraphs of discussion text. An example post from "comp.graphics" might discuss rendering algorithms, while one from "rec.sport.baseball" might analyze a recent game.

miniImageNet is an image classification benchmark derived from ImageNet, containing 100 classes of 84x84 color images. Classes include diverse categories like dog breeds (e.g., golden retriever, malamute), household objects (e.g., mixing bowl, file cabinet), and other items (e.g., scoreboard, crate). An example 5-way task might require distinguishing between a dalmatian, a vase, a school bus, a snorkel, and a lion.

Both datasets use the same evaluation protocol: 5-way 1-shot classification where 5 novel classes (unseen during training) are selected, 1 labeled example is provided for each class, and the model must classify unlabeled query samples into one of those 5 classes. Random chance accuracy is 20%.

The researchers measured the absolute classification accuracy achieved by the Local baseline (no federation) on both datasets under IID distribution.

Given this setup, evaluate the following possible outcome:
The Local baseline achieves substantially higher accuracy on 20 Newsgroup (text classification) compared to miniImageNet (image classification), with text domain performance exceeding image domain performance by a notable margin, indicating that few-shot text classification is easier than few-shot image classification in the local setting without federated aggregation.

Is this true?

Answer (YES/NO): NO